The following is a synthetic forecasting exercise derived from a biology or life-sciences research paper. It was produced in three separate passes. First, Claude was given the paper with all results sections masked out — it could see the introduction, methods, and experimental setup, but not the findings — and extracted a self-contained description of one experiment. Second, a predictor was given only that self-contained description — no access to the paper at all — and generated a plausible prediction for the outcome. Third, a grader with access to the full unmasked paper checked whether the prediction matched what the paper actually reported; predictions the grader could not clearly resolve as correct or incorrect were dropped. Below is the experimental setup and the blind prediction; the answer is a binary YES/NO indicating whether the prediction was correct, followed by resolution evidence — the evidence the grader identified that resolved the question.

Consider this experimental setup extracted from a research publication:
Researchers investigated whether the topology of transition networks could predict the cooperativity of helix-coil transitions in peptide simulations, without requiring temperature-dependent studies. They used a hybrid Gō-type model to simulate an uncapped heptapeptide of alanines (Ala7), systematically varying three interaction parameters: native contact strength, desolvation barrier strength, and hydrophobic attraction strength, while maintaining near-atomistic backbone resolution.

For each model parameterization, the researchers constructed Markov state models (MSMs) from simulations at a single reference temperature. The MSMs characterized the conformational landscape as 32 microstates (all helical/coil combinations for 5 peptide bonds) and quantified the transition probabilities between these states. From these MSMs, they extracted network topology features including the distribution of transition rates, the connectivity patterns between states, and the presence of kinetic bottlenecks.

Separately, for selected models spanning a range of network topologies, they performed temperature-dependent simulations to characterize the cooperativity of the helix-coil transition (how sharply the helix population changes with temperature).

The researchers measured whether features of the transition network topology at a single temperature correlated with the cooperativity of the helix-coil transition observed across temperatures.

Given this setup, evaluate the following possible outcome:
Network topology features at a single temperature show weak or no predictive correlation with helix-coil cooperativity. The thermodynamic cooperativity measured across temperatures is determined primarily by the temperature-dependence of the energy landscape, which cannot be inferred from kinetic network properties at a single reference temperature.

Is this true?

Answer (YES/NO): NO